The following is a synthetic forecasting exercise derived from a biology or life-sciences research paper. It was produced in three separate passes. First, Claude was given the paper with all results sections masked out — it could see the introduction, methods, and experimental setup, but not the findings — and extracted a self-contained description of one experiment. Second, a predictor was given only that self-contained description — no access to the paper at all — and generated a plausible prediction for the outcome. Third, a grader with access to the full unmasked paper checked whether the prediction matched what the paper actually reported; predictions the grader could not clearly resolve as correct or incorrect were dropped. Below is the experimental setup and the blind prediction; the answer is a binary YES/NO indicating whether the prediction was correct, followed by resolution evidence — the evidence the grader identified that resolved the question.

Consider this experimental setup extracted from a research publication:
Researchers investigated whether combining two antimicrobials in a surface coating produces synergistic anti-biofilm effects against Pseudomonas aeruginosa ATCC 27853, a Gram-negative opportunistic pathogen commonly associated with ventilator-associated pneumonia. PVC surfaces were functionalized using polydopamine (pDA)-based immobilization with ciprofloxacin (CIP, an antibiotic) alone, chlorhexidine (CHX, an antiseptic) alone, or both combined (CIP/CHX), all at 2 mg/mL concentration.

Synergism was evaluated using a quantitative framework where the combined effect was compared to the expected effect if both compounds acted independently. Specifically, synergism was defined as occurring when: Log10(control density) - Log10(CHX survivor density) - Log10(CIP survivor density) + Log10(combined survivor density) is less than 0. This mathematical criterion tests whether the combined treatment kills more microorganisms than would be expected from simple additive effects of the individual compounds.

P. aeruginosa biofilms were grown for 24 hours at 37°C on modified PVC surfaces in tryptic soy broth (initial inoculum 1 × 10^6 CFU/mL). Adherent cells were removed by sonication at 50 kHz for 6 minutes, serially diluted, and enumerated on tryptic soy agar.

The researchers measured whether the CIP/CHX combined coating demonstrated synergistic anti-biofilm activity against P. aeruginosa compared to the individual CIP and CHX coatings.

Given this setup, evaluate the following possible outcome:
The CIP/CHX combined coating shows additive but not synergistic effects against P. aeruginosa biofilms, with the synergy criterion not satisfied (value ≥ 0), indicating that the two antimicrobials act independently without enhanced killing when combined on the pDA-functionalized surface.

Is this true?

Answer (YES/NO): NO